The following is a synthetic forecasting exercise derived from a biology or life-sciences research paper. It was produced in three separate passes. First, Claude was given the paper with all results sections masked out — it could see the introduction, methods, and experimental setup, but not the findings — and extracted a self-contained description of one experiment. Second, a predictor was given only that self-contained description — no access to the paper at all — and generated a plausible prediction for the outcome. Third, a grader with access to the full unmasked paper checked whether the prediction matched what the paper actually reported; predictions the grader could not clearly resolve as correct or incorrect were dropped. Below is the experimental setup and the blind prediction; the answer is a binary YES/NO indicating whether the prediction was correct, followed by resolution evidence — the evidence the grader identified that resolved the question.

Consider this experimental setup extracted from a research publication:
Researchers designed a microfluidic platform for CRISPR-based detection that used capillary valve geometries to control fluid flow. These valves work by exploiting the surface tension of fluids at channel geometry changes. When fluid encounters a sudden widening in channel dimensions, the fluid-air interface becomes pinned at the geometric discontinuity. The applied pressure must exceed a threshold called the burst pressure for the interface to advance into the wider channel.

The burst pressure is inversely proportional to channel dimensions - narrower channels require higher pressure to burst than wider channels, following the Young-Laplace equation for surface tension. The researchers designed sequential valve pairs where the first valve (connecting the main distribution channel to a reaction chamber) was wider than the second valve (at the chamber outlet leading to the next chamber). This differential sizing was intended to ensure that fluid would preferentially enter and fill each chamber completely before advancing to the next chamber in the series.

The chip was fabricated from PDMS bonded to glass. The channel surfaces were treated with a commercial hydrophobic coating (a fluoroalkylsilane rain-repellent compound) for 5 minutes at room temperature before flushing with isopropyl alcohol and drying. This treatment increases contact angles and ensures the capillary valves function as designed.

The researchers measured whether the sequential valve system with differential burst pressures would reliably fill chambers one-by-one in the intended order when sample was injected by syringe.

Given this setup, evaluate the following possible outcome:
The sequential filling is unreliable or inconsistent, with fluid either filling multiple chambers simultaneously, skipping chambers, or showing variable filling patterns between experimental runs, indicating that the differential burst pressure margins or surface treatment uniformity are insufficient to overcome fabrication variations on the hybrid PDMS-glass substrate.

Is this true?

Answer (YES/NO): NO